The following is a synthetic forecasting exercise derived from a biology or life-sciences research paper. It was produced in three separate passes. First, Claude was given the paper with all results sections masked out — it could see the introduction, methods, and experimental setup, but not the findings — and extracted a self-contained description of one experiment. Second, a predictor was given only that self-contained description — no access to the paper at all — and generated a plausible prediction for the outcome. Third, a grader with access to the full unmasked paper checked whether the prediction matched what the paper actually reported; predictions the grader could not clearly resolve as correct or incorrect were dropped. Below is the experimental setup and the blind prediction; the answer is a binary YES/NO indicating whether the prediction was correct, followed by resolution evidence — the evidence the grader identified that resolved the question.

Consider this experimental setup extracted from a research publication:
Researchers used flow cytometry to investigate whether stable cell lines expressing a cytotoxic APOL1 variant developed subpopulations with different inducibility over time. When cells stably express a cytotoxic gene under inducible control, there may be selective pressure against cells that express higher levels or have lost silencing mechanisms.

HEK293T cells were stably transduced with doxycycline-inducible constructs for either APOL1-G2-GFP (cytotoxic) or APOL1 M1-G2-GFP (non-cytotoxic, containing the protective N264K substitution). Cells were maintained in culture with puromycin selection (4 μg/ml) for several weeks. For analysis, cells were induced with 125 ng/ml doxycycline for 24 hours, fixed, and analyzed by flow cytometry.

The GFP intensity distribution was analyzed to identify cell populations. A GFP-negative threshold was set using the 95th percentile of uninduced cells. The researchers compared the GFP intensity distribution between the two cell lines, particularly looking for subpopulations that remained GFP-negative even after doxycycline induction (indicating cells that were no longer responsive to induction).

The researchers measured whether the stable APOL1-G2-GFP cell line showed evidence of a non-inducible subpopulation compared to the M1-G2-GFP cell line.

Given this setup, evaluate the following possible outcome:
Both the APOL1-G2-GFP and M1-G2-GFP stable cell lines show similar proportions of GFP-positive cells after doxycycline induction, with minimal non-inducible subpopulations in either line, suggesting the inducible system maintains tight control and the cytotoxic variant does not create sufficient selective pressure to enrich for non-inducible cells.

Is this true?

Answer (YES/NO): NO